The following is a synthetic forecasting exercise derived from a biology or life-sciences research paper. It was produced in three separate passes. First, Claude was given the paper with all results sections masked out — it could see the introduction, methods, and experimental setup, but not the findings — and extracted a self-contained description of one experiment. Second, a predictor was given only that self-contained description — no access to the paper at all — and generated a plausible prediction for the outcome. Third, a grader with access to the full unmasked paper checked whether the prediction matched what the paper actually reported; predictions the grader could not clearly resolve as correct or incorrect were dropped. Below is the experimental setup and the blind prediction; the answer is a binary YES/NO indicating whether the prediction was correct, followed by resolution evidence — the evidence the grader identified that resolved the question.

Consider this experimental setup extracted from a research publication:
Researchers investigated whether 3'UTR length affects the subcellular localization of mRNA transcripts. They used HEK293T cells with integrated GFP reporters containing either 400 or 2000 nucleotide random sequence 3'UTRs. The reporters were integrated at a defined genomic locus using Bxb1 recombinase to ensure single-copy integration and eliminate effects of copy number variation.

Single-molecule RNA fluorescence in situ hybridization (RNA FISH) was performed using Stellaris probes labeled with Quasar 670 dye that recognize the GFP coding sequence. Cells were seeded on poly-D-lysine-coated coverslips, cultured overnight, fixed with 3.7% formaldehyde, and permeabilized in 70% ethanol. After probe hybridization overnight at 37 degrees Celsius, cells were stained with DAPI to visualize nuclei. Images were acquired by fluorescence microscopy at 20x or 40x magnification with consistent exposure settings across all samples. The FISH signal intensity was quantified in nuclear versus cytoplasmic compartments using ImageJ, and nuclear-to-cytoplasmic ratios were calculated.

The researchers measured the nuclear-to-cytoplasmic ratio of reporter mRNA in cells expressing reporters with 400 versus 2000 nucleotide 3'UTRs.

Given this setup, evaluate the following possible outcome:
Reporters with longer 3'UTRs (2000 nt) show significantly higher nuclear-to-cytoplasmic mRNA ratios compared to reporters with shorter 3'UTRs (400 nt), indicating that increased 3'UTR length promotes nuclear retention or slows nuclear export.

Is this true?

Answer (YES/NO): YES